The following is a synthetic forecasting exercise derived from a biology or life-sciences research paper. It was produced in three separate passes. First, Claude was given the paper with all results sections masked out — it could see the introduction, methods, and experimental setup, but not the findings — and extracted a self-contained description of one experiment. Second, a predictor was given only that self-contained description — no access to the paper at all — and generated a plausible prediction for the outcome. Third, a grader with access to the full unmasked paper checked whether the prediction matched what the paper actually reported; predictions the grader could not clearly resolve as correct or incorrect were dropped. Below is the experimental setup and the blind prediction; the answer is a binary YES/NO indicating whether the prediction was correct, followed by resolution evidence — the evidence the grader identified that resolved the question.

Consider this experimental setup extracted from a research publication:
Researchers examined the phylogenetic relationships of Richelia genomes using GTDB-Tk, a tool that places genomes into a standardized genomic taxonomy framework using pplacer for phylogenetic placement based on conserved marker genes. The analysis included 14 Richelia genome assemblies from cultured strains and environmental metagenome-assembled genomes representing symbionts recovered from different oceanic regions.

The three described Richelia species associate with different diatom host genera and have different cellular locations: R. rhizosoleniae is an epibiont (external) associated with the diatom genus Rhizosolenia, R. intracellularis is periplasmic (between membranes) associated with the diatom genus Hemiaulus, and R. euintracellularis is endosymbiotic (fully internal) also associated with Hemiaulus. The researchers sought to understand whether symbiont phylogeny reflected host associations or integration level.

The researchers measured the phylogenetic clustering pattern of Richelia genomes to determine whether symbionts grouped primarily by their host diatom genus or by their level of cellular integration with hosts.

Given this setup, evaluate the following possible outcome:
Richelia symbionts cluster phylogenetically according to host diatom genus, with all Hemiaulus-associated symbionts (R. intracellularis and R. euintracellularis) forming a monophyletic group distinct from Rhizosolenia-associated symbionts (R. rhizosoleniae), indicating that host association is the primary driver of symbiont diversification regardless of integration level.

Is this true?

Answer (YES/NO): YES